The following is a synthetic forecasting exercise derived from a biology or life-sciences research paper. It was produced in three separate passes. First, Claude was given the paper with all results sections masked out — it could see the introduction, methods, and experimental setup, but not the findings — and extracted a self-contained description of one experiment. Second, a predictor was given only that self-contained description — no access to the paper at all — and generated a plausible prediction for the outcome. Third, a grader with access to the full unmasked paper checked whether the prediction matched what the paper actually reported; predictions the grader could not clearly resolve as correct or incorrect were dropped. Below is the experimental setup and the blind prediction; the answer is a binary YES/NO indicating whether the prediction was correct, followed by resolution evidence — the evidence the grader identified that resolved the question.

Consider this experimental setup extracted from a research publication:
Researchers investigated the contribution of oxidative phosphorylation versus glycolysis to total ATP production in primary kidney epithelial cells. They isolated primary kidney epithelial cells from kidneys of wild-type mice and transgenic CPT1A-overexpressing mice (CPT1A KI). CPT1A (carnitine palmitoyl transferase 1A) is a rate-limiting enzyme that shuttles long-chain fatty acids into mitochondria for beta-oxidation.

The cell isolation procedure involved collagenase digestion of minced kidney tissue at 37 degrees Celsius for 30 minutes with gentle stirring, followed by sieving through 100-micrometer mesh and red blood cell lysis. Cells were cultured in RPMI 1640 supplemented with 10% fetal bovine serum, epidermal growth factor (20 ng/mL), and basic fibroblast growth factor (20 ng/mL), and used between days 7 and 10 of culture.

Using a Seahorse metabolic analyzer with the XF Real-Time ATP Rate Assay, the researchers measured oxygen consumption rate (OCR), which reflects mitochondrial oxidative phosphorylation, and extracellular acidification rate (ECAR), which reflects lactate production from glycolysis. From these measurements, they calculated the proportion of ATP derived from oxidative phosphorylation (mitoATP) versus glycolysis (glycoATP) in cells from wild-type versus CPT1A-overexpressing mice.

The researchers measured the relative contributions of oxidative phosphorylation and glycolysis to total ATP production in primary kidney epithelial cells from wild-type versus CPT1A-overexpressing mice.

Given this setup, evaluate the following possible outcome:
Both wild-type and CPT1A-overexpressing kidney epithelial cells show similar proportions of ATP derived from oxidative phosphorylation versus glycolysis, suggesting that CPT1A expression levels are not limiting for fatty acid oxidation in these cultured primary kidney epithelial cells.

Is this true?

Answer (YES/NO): NO